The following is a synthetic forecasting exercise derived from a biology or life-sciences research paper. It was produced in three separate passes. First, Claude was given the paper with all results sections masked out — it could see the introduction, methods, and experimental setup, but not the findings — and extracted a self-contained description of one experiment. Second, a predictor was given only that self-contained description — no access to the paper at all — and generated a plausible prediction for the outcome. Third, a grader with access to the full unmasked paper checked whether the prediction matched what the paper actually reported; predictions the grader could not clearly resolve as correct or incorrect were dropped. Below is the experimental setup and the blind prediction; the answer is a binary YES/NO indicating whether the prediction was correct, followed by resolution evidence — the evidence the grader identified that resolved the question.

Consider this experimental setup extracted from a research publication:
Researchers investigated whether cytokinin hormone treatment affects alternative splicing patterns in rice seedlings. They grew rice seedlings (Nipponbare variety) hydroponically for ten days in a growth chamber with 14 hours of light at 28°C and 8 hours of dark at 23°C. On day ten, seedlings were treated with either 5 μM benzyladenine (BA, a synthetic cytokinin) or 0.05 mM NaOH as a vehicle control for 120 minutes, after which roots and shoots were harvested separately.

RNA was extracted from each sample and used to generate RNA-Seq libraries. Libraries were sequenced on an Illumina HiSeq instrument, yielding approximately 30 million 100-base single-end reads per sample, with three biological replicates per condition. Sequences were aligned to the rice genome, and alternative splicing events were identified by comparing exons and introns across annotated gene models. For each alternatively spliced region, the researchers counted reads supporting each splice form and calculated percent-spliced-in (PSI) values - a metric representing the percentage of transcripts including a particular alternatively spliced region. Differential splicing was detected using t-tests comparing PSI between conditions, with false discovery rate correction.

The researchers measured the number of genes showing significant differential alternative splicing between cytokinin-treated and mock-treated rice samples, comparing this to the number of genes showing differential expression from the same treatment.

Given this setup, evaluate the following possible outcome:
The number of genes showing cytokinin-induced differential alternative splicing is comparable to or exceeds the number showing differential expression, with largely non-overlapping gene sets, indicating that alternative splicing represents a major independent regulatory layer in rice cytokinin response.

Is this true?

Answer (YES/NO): NO